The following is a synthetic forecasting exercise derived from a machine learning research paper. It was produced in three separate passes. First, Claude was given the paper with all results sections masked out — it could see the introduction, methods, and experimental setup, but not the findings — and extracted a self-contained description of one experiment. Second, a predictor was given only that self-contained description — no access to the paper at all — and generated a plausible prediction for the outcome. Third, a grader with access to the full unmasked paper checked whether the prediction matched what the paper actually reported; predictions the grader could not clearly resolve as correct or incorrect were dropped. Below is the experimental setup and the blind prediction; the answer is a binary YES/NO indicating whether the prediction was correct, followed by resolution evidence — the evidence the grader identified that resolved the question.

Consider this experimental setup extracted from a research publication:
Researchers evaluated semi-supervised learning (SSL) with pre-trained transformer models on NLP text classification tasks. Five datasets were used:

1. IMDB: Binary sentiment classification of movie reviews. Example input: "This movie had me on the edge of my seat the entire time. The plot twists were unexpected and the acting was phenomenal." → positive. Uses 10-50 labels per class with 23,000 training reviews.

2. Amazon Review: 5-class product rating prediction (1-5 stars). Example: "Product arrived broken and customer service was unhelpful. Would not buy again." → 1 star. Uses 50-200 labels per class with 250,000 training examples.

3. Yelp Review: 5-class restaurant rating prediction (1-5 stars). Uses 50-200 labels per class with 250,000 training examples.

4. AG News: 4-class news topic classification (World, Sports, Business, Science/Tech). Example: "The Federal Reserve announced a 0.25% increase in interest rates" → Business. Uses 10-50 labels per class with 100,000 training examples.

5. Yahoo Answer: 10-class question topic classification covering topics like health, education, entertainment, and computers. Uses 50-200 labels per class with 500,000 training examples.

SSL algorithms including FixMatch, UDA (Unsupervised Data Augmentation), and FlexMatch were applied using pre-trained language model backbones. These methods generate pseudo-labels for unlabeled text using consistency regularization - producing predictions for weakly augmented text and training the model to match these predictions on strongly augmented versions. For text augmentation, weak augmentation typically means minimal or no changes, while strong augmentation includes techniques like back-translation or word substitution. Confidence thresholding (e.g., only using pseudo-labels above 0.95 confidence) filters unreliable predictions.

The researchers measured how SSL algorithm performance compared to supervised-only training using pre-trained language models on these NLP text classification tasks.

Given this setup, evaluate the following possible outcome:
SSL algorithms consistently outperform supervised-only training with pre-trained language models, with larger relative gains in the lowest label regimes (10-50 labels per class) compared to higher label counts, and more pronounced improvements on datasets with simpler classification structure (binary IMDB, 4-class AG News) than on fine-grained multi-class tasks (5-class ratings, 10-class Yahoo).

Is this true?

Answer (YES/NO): NO